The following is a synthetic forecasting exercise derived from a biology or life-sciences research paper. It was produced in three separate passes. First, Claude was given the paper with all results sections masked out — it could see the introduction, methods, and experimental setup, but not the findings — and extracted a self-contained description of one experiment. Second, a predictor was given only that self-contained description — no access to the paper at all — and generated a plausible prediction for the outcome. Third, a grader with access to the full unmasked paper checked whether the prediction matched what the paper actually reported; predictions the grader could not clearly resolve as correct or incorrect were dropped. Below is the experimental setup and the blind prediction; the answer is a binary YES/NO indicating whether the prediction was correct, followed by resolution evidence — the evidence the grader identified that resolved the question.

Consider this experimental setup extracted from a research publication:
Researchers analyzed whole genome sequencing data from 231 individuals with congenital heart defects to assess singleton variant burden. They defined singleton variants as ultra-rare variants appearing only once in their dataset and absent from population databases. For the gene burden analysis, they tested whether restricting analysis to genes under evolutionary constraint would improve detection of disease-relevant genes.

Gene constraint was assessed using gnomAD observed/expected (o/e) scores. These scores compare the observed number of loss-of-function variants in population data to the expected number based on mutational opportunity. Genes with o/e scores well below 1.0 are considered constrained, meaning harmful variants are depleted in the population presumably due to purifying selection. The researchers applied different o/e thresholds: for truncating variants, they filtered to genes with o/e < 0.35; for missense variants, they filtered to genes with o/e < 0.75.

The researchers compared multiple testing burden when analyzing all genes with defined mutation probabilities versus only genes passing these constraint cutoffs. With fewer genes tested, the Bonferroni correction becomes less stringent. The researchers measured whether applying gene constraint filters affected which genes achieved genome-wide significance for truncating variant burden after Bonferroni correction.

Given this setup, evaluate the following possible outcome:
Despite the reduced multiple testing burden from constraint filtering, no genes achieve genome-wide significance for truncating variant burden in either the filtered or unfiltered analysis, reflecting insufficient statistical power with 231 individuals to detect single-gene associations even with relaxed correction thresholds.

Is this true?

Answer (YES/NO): NO